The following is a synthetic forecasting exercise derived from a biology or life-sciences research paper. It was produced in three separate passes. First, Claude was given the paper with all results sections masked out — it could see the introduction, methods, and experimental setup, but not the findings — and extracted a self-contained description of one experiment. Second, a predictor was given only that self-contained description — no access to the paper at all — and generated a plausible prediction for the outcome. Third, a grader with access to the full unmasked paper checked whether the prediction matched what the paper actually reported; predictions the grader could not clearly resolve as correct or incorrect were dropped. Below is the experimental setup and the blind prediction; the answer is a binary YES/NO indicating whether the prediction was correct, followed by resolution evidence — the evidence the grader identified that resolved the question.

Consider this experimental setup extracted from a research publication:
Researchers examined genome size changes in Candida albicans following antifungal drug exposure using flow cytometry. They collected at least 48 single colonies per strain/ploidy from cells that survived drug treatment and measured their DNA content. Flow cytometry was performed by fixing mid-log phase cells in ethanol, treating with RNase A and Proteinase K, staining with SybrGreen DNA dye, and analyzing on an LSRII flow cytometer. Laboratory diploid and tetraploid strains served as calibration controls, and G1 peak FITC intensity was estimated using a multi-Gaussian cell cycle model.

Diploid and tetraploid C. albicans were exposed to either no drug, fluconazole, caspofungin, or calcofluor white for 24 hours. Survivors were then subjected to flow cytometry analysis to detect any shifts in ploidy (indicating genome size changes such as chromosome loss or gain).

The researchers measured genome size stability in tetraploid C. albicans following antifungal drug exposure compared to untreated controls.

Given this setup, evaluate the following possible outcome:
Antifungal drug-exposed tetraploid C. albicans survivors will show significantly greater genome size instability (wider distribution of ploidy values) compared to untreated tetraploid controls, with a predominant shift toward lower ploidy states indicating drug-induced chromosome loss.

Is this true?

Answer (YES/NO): YES